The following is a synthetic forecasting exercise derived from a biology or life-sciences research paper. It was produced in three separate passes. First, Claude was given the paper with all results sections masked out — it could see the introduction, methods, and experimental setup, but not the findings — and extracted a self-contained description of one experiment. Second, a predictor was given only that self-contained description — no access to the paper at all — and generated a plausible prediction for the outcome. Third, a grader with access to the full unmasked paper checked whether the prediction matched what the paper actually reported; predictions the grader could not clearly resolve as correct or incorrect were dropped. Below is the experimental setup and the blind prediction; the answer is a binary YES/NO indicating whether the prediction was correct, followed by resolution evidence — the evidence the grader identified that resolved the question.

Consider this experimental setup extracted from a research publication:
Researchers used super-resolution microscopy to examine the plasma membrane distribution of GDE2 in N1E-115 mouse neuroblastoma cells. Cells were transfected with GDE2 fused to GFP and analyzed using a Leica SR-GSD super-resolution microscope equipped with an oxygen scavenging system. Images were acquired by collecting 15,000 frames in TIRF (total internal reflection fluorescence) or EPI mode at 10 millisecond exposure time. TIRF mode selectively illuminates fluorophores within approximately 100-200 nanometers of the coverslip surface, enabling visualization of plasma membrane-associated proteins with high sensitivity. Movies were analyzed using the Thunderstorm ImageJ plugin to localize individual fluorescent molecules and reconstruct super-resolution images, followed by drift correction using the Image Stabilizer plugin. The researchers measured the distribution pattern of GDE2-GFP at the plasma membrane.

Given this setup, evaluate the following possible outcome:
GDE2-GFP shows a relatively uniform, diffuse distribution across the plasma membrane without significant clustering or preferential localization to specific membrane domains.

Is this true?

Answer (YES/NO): NO